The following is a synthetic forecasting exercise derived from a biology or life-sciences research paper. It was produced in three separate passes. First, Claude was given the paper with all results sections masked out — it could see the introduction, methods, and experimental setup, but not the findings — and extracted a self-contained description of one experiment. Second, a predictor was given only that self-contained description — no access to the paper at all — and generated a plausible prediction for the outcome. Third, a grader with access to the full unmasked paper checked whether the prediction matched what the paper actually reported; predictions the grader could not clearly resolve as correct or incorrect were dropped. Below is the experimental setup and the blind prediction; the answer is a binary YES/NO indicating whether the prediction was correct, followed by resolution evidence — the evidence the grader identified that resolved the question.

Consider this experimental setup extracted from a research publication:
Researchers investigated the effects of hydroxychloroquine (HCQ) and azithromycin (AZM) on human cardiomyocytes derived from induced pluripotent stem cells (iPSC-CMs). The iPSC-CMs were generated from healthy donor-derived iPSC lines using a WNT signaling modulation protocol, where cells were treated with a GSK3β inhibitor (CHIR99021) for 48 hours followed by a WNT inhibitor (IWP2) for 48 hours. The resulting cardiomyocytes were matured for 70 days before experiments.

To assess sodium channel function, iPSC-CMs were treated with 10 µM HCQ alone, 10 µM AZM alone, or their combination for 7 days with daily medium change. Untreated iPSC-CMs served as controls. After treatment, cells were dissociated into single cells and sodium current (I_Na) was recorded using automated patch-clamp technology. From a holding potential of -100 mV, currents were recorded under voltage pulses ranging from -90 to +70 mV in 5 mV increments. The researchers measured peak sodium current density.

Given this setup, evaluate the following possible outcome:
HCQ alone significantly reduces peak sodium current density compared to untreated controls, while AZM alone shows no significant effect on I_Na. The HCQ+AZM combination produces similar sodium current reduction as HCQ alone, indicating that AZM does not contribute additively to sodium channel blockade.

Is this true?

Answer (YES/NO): NO